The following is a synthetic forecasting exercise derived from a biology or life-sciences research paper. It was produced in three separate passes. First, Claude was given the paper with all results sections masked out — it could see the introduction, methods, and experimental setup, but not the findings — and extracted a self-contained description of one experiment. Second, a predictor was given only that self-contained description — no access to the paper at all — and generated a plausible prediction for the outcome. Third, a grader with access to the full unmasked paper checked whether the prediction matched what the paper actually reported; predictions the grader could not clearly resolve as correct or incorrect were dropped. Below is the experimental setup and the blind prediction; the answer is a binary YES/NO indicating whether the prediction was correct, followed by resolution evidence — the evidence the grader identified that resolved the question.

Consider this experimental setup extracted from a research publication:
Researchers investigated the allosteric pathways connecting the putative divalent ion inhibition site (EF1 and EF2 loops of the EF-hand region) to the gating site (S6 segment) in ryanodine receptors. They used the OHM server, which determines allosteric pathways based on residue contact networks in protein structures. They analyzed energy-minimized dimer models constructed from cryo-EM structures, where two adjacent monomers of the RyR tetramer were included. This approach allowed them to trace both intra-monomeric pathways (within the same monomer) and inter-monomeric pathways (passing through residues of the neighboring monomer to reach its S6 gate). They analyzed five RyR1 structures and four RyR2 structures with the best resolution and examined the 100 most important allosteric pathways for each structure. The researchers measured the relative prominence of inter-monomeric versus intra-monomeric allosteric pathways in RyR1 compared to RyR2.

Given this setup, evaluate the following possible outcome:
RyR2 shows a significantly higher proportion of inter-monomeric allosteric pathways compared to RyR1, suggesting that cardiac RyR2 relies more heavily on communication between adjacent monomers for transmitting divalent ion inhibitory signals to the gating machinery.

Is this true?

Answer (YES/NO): NO